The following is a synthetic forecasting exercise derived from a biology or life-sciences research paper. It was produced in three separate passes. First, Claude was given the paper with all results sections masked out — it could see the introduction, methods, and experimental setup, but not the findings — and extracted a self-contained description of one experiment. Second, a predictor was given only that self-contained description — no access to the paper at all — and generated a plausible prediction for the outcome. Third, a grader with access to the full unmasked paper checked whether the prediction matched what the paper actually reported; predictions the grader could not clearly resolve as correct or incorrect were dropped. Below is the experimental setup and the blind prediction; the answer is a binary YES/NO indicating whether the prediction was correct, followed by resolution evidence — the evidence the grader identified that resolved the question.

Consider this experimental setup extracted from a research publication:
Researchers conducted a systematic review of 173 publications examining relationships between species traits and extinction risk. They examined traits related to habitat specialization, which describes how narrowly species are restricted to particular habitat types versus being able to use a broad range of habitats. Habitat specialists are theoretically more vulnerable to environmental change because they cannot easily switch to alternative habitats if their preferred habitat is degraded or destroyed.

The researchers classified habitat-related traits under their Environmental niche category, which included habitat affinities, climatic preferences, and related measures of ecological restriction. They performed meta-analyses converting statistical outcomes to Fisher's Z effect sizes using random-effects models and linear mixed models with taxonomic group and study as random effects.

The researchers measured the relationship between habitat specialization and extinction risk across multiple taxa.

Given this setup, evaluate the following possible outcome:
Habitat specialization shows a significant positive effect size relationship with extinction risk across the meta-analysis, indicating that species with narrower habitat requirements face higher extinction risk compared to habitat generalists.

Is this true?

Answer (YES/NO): YES